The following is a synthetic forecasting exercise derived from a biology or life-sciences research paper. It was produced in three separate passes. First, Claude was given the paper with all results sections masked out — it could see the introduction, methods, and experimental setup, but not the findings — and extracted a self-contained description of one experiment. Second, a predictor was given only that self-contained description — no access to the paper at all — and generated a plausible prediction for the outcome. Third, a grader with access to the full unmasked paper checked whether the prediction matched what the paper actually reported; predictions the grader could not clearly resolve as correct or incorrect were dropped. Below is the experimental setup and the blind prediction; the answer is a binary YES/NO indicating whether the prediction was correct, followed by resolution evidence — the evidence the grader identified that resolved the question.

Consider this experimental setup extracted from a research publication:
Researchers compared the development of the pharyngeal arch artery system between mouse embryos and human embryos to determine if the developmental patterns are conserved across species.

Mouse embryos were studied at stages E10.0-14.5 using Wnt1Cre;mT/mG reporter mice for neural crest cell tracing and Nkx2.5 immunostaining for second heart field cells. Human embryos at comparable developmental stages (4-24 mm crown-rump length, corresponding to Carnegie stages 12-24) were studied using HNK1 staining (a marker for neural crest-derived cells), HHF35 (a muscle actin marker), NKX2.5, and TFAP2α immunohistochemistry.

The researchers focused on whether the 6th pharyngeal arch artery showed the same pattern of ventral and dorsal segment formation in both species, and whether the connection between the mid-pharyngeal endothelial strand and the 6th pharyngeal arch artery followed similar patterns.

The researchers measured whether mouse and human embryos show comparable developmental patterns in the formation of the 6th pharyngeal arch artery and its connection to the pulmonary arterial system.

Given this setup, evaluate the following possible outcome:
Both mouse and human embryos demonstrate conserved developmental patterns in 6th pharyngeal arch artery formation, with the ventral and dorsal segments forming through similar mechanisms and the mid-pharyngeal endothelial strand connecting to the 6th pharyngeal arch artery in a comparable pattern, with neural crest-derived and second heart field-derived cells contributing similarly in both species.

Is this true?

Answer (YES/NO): YES